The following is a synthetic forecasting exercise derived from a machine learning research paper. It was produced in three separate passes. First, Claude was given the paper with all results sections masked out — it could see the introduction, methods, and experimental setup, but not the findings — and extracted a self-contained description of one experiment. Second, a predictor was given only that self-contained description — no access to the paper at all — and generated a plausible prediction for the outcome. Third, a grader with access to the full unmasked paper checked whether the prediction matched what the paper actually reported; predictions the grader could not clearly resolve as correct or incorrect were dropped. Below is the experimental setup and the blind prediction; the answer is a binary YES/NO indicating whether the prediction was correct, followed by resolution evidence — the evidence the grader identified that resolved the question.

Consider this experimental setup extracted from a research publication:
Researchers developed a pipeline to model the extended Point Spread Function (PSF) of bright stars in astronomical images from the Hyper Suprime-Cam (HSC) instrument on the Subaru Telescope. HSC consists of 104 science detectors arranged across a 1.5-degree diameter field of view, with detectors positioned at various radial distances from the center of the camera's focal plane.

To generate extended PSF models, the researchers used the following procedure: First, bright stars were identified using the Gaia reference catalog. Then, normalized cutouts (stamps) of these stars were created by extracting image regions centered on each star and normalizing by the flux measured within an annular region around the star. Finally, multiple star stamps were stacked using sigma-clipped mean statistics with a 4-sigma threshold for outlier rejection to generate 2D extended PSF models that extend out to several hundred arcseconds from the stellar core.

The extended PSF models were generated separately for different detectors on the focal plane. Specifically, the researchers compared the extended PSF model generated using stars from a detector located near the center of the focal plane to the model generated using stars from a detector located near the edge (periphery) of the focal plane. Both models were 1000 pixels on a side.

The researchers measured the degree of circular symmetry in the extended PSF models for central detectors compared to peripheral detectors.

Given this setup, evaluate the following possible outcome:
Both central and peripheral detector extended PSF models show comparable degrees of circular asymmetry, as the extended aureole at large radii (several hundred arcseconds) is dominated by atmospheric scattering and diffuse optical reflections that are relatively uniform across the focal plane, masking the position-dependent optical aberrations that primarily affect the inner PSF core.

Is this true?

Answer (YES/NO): NO